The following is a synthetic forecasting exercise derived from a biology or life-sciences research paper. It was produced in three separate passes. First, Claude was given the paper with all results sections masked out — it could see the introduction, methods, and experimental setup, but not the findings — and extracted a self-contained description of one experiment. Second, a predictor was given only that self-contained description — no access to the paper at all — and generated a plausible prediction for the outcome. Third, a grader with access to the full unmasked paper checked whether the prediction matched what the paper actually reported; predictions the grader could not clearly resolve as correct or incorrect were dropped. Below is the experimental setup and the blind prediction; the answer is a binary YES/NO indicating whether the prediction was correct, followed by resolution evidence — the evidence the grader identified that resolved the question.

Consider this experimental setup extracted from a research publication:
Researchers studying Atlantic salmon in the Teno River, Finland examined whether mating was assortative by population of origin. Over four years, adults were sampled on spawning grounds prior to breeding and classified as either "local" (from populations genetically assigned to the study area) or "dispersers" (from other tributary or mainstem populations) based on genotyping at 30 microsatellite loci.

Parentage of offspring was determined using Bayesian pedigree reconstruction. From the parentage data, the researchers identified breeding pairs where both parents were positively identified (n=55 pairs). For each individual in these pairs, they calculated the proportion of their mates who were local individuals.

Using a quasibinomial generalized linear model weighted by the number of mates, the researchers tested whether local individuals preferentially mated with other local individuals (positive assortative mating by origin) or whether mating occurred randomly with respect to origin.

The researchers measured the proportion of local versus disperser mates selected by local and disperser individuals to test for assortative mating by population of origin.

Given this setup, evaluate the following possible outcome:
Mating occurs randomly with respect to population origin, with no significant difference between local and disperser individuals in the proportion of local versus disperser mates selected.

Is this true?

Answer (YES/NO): YES